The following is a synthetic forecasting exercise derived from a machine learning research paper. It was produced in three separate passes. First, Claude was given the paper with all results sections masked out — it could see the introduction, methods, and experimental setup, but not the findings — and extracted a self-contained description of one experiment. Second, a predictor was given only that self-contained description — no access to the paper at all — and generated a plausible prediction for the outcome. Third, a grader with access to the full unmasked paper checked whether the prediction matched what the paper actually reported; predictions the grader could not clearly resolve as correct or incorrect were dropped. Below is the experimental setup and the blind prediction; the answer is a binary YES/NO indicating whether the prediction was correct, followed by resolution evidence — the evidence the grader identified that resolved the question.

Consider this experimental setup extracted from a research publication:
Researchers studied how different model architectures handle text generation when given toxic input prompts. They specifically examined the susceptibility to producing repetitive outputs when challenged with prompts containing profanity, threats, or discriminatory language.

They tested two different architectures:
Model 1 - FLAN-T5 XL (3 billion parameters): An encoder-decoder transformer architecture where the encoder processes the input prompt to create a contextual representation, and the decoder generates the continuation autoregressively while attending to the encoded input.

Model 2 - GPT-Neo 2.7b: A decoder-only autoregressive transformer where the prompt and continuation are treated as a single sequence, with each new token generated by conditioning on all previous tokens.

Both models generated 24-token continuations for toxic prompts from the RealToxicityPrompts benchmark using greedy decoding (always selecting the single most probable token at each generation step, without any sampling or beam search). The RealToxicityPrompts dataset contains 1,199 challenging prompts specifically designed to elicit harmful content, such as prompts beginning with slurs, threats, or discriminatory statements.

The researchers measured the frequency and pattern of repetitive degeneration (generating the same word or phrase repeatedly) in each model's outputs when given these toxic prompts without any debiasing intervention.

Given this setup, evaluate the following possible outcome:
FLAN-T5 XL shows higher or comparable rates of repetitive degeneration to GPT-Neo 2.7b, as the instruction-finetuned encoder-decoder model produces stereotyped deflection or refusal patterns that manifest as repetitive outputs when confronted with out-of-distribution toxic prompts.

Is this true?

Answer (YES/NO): YES